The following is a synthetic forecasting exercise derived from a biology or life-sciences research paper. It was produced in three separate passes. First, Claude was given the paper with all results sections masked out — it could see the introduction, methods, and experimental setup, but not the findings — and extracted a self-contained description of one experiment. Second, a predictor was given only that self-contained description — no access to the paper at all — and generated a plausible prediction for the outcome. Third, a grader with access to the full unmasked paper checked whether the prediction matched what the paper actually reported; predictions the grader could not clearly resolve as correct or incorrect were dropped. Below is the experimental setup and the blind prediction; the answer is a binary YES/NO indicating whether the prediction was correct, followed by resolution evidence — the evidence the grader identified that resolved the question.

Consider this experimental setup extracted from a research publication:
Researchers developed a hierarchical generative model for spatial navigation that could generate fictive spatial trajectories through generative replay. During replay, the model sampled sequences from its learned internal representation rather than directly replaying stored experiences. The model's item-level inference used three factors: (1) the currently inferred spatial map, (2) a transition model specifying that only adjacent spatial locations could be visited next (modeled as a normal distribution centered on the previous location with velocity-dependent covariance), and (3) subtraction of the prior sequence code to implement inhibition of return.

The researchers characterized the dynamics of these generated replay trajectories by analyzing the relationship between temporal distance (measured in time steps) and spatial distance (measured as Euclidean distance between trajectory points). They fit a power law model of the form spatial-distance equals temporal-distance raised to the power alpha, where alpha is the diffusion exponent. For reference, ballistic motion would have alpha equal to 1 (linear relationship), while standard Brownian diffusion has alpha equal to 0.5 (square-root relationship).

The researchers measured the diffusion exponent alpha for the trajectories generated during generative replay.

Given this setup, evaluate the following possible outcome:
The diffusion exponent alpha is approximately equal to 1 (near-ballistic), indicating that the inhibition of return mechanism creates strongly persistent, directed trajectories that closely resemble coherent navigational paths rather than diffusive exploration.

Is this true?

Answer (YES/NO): NO